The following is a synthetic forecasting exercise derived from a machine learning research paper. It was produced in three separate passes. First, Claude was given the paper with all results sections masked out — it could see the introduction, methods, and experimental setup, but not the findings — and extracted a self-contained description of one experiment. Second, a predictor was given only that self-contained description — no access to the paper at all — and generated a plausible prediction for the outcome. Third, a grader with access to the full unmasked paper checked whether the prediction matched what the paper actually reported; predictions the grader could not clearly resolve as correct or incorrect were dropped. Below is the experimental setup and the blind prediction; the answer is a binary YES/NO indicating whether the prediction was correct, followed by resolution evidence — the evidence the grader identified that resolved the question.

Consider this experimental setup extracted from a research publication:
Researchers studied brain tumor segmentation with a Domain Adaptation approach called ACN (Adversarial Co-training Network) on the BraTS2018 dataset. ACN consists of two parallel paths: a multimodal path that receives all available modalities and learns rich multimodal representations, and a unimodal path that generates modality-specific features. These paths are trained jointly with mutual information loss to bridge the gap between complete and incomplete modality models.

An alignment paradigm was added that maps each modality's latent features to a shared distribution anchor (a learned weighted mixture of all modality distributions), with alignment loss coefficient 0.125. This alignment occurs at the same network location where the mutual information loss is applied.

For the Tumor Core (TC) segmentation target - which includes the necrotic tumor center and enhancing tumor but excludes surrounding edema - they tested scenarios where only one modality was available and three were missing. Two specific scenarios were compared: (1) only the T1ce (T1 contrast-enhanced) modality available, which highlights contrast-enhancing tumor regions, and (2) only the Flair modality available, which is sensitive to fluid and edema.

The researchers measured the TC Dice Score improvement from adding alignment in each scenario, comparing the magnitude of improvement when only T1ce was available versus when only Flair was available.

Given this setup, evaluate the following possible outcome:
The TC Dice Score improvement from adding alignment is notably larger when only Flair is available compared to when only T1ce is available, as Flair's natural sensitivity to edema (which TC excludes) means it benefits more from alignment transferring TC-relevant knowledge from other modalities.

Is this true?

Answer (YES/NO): NO